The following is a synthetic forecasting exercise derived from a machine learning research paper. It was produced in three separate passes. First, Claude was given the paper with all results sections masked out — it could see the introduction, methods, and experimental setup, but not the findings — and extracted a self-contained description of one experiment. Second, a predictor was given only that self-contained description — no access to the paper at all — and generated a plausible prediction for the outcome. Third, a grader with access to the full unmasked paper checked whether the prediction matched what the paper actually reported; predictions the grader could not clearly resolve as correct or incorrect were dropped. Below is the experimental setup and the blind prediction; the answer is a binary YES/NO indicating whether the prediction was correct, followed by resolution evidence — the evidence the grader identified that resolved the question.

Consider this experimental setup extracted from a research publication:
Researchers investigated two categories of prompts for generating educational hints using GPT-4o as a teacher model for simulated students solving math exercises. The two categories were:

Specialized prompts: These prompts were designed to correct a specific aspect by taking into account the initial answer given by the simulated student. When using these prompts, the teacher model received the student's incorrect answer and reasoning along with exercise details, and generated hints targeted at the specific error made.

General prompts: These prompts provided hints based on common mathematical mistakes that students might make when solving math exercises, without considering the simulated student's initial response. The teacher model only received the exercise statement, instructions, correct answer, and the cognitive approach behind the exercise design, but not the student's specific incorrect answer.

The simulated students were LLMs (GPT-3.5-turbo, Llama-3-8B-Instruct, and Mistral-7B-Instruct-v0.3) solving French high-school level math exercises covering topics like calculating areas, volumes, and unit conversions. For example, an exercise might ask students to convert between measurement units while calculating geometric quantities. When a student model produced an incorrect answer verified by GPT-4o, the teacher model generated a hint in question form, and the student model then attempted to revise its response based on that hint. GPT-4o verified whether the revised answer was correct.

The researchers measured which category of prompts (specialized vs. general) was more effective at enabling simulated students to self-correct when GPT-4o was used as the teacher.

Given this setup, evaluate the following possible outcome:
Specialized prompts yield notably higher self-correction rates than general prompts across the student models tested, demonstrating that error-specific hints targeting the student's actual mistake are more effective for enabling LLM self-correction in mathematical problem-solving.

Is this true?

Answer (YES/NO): NO